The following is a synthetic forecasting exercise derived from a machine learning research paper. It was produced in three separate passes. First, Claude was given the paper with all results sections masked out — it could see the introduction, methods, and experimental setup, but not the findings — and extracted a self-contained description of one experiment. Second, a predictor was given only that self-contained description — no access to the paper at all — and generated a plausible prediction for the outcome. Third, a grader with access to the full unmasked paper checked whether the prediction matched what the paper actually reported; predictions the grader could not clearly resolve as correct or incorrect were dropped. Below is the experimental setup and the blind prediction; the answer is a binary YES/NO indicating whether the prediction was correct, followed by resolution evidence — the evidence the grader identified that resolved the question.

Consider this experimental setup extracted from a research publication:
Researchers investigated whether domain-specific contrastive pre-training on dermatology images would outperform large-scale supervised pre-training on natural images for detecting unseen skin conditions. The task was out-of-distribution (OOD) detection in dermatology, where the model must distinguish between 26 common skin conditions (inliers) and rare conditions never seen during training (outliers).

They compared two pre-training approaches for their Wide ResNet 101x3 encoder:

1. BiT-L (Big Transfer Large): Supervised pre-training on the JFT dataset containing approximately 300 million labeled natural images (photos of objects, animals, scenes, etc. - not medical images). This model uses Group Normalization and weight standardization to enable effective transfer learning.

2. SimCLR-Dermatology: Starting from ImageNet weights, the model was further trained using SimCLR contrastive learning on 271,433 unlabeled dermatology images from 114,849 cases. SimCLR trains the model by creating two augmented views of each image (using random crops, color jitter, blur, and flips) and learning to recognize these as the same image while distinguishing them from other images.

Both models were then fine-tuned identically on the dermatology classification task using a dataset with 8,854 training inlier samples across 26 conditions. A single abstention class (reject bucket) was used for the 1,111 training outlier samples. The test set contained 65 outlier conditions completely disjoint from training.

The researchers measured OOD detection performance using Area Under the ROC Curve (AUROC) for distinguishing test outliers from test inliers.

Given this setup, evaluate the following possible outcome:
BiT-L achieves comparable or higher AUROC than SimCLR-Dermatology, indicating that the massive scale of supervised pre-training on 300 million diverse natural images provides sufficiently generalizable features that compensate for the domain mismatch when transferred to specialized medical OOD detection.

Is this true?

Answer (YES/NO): YES